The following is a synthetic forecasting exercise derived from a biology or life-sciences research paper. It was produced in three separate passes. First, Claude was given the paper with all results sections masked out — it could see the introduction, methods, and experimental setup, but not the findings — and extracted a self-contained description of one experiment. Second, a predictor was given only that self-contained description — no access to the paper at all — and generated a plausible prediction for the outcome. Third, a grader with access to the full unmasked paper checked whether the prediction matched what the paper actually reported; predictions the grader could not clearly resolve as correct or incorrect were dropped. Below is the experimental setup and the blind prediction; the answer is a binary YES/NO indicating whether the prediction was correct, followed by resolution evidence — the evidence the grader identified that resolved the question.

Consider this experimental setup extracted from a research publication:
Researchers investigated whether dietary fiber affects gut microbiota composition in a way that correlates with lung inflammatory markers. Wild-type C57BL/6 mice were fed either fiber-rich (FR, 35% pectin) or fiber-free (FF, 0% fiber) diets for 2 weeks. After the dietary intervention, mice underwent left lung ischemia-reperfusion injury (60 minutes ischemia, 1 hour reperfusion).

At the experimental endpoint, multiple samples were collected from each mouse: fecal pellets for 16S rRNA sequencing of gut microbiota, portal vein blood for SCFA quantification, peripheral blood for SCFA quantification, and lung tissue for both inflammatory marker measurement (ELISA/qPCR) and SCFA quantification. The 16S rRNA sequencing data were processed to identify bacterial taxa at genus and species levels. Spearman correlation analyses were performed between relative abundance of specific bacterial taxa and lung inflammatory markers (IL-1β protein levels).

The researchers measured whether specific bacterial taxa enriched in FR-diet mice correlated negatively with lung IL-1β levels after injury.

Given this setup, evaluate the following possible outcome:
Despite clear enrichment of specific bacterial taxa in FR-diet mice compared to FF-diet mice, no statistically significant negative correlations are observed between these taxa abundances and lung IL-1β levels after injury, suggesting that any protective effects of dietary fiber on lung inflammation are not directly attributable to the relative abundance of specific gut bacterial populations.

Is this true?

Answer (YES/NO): NO